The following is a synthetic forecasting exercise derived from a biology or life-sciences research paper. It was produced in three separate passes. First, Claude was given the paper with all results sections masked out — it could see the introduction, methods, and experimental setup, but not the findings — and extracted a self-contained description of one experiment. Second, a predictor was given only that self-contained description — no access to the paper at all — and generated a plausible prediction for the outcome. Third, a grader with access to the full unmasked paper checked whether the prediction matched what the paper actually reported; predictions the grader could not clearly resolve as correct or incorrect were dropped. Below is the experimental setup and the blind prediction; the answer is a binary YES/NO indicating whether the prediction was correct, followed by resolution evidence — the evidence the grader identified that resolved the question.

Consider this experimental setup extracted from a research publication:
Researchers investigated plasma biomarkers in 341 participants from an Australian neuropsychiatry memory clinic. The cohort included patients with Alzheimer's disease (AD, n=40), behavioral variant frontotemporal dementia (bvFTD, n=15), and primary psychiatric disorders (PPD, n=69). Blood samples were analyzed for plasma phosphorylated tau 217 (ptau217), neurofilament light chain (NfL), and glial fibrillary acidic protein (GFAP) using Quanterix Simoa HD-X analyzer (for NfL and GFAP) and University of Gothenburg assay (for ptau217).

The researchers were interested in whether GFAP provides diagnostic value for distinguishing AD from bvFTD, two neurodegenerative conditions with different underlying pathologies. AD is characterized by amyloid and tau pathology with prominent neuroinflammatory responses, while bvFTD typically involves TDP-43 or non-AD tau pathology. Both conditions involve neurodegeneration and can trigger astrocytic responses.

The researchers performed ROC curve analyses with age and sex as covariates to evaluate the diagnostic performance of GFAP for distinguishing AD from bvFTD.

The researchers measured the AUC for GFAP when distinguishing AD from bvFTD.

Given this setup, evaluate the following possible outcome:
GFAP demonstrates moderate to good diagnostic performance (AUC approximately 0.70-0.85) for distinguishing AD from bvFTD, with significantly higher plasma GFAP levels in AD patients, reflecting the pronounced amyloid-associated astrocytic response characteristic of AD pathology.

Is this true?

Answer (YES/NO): YES